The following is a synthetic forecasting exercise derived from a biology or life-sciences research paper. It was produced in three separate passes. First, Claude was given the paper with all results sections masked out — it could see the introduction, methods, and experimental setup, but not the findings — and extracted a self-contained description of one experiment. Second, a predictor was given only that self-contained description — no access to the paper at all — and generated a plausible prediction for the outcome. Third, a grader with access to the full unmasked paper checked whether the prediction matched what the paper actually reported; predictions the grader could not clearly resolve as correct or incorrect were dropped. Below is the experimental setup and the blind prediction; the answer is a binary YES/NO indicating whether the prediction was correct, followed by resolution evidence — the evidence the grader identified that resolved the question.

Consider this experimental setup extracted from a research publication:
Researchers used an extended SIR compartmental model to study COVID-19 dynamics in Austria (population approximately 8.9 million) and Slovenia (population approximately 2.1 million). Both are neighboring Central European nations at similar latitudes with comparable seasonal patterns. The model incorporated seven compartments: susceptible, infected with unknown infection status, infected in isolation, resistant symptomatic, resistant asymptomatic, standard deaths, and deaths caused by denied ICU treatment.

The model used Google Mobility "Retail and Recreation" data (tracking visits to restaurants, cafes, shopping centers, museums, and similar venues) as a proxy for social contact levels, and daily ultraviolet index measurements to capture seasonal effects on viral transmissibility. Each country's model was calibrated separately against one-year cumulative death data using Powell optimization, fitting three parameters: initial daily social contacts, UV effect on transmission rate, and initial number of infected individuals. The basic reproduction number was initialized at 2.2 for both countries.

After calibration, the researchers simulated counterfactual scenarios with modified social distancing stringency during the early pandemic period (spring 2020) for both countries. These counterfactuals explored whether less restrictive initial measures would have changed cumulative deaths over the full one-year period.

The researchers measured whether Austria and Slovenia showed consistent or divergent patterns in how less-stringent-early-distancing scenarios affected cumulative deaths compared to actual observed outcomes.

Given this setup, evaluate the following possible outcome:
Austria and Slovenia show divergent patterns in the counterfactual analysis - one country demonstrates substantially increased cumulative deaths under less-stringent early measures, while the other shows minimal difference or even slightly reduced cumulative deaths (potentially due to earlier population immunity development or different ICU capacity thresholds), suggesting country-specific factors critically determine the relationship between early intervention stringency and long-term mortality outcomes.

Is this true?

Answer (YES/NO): NO